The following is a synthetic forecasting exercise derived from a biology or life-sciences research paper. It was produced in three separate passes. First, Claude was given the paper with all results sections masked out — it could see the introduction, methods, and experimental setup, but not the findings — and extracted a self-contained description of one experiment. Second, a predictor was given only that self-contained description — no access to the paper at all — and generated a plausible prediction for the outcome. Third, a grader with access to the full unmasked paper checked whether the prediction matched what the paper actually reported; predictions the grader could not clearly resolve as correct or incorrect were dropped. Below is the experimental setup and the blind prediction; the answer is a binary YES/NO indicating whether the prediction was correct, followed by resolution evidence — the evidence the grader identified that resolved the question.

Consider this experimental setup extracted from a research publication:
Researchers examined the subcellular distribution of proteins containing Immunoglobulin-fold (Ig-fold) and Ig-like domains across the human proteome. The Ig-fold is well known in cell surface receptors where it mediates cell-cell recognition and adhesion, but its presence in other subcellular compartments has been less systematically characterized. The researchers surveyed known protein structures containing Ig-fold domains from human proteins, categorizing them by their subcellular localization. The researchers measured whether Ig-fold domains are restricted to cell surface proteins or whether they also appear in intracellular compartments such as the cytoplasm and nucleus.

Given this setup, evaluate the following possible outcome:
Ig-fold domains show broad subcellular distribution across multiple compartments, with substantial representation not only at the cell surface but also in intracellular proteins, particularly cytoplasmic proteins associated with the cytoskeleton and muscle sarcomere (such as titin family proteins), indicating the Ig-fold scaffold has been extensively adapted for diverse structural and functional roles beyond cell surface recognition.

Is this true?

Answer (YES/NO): YES